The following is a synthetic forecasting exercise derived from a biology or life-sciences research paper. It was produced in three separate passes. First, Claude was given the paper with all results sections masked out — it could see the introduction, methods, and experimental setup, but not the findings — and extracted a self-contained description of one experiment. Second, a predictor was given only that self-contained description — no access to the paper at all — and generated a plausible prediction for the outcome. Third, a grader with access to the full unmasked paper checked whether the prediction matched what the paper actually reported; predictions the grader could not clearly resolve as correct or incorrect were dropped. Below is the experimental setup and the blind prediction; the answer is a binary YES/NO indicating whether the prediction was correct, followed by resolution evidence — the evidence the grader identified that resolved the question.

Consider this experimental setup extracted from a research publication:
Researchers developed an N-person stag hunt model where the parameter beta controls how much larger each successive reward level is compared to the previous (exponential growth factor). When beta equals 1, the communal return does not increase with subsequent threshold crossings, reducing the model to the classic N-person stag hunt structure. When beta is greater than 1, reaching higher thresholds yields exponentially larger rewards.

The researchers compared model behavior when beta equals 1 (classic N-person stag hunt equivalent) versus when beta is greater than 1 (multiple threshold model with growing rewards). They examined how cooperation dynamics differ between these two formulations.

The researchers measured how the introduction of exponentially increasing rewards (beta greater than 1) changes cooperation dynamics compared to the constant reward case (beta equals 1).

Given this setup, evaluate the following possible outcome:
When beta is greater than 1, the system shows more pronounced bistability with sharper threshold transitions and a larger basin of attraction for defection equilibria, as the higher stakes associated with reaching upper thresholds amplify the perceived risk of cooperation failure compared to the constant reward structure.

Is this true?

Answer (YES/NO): NO